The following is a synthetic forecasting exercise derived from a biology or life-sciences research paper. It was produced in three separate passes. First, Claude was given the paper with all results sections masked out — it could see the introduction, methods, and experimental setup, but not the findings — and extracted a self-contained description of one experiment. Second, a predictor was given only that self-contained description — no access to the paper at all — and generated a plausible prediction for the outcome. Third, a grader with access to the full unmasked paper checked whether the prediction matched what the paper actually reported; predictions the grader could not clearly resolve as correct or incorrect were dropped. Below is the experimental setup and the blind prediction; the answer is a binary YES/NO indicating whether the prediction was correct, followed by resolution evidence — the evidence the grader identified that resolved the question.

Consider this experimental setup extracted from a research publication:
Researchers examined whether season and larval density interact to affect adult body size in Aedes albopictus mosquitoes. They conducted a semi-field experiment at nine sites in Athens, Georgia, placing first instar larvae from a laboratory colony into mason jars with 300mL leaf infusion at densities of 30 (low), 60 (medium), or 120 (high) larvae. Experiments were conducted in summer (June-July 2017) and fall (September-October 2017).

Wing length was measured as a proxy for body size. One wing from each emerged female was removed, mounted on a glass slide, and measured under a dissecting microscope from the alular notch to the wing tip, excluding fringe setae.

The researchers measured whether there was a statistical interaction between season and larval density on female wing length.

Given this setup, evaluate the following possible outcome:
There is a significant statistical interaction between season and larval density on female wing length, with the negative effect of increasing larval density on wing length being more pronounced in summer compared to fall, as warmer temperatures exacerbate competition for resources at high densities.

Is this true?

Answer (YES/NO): NO